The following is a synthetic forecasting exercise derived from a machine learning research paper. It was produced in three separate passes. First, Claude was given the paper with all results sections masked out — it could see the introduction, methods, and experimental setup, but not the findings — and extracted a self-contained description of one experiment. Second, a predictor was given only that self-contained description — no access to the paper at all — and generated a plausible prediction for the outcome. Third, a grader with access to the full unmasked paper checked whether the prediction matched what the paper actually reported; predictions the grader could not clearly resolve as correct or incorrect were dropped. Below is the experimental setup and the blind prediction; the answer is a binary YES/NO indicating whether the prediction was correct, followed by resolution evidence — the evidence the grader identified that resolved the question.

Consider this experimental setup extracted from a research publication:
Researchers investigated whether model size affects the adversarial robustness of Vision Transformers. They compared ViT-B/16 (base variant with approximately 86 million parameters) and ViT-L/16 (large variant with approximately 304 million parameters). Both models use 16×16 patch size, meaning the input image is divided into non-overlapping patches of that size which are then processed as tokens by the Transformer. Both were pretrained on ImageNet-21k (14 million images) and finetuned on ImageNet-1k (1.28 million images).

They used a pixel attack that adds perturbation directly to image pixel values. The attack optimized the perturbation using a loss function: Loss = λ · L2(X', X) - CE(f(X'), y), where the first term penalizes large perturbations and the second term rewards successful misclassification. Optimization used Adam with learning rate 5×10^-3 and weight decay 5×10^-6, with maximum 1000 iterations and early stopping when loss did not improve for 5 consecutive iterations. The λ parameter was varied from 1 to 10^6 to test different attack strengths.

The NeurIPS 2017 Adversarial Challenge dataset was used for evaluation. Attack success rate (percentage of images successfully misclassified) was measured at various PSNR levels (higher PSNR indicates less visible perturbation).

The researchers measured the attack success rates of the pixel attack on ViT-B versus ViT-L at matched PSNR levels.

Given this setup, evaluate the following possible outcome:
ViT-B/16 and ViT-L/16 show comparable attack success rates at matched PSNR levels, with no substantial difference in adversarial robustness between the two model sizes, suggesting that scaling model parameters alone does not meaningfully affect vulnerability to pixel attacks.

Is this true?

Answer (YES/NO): NO